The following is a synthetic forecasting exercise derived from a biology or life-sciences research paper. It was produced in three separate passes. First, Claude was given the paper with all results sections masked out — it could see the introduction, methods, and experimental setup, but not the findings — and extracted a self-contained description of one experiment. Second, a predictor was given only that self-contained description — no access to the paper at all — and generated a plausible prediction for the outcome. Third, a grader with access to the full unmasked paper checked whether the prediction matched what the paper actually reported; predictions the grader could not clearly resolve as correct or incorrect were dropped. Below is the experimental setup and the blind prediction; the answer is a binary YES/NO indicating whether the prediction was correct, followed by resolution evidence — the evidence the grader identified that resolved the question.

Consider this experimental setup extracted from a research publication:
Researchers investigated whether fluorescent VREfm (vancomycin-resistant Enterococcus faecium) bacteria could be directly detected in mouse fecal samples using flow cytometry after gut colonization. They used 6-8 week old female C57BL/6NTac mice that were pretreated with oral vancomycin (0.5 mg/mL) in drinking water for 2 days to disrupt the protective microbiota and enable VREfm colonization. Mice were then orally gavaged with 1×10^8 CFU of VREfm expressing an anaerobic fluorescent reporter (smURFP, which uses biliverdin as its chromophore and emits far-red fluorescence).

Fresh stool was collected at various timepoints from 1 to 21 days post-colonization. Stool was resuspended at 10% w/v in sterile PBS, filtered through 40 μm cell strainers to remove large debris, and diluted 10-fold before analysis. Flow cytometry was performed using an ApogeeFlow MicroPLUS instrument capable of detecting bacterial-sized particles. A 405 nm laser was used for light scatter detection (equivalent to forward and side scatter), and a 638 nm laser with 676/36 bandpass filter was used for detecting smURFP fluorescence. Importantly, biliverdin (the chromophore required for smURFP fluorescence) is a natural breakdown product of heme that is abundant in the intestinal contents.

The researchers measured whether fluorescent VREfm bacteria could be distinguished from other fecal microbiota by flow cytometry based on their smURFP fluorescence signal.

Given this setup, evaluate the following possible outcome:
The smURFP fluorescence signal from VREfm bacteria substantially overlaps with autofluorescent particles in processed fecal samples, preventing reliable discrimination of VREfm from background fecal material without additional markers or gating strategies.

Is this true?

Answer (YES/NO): NO